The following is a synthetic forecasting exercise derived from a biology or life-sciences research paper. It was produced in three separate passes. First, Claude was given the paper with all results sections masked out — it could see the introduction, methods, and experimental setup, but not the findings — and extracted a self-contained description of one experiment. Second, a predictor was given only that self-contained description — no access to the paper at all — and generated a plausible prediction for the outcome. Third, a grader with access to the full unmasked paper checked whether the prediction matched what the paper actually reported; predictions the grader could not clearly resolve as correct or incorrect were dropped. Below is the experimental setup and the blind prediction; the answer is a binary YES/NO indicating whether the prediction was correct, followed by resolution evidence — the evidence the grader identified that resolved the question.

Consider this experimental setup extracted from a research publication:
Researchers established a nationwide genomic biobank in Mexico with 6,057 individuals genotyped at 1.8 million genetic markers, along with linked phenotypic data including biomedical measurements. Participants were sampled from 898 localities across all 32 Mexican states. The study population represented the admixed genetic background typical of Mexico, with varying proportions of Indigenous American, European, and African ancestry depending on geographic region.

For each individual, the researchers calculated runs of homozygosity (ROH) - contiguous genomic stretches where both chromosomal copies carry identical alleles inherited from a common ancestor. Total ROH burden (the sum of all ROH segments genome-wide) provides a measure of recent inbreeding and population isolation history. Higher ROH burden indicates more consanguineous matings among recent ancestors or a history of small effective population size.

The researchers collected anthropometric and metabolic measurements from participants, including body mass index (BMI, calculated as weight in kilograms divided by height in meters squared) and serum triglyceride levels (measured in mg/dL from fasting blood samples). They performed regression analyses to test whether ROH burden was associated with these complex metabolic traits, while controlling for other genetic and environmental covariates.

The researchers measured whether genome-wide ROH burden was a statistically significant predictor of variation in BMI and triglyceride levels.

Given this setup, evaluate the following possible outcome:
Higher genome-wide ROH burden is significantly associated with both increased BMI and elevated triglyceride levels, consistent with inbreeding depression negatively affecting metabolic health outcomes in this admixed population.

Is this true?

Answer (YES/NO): NO